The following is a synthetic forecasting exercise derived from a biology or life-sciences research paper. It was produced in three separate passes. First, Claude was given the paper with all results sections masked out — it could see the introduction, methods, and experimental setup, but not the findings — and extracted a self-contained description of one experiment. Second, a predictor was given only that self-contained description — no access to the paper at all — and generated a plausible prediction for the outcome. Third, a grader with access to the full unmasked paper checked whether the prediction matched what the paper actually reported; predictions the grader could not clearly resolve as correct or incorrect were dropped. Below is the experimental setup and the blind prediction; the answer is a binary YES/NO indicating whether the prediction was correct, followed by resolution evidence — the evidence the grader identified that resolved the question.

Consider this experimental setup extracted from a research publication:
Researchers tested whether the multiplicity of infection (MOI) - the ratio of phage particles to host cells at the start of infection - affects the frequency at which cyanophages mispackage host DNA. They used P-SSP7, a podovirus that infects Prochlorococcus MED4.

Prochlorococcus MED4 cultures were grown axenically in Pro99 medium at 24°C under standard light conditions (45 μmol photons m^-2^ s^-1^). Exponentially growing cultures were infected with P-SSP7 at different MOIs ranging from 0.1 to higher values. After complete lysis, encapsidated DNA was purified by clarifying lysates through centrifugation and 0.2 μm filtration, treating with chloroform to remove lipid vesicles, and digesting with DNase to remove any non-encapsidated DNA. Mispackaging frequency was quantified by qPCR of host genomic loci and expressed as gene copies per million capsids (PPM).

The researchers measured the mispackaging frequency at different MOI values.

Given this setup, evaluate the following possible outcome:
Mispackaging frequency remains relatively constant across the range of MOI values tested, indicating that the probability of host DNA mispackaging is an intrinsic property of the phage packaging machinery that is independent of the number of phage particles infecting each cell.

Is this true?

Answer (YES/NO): YES